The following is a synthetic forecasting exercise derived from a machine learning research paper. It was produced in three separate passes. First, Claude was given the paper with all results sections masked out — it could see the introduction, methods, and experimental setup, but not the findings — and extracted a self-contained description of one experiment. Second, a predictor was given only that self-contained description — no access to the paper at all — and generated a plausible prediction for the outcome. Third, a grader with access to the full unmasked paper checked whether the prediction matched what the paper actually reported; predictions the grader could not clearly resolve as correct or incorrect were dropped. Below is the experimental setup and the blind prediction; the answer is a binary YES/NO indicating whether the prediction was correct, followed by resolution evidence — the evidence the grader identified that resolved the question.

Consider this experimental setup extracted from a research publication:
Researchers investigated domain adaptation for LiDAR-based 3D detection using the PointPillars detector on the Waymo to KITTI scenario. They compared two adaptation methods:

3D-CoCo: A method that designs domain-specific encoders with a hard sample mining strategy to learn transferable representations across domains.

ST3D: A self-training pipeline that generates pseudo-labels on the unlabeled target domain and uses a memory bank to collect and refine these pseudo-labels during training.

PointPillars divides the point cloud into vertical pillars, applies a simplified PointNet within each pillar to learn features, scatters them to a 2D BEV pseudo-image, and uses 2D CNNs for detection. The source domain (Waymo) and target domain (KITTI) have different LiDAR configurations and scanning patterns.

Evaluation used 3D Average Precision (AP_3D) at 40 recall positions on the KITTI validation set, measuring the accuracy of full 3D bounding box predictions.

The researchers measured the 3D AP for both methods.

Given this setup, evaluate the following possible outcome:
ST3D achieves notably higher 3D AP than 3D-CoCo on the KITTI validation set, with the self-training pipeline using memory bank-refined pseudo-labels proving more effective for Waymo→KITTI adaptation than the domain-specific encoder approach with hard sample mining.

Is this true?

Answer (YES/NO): NO